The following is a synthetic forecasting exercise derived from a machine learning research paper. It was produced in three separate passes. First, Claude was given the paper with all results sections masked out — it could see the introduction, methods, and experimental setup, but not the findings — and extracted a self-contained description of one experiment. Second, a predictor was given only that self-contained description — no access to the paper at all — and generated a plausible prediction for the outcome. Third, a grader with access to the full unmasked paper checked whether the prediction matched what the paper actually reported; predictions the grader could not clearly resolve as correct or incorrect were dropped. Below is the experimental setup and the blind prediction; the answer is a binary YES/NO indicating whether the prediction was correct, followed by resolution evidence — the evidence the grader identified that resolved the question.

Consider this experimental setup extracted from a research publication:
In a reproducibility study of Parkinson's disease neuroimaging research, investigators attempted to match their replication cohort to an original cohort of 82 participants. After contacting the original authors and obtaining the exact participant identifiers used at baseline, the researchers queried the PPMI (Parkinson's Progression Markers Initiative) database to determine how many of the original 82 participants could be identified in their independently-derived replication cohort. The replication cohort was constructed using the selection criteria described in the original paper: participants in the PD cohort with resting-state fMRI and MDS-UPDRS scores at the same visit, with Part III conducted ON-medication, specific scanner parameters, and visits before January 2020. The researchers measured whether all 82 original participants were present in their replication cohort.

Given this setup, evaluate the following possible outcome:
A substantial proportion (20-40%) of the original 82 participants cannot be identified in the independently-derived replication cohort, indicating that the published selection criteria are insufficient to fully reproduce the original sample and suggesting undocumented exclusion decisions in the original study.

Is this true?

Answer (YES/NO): NO